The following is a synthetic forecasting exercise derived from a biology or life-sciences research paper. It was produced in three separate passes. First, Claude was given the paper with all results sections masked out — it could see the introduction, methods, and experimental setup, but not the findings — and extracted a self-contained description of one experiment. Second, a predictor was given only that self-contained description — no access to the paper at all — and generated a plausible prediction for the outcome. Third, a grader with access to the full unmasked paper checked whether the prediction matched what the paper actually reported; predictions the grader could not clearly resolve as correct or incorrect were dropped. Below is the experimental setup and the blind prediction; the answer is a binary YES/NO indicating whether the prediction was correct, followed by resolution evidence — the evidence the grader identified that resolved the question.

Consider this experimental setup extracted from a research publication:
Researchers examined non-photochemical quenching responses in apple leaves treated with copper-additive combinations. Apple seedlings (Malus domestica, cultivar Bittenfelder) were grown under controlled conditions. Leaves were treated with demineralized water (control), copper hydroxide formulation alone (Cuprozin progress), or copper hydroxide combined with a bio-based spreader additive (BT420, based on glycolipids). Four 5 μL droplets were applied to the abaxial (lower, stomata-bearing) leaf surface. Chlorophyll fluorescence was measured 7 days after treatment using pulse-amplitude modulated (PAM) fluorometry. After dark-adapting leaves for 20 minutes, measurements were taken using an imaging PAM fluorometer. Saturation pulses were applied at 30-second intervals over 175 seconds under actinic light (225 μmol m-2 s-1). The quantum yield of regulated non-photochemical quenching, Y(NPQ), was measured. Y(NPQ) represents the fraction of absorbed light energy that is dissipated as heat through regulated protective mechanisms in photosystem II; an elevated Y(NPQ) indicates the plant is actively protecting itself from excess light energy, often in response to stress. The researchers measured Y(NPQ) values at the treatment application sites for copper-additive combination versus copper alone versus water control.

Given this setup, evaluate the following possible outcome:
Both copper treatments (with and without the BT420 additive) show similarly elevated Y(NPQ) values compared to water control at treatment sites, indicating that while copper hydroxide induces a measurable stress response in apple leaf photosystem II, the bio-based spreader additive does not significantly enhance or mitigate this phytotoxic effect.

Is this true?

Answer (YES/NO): NO